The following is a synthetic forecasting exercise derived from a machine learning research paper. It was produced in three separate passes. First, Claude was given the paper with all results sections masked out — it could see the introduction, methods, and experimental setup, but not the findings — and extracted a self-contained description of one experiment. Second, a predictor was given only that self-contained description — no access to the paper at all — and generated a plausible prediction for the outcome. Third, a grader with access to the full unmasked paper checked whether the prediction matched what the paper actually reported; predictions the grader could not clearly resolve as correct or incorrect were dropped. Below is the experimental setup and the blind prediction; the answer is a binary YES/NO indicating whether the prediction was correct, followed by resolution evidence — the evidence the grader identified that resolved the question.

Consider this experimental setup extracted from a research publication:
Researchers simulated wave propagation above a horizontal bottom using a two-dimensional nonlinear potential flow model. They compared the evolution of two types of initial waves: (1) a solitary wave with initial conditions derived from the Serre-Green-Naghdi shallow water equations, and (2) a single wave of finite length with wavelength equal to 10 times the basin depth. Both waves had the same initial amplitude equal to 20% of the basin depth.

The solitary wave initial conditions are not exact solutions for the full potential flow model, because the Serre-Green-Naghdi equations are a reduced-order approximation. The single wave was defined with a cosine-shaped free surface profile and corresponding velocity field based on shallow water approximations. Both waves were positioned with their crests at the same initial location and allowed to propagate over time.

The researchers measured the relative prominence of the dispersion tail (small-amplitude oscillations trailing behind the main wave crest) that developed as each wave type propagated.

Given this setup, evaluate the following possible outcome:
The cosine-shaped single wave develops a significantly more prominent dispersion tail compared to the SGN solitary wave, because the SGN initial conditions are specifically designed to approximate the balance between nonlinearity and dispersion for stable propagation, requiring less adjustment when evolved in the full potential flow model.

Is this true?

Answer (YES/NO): YES